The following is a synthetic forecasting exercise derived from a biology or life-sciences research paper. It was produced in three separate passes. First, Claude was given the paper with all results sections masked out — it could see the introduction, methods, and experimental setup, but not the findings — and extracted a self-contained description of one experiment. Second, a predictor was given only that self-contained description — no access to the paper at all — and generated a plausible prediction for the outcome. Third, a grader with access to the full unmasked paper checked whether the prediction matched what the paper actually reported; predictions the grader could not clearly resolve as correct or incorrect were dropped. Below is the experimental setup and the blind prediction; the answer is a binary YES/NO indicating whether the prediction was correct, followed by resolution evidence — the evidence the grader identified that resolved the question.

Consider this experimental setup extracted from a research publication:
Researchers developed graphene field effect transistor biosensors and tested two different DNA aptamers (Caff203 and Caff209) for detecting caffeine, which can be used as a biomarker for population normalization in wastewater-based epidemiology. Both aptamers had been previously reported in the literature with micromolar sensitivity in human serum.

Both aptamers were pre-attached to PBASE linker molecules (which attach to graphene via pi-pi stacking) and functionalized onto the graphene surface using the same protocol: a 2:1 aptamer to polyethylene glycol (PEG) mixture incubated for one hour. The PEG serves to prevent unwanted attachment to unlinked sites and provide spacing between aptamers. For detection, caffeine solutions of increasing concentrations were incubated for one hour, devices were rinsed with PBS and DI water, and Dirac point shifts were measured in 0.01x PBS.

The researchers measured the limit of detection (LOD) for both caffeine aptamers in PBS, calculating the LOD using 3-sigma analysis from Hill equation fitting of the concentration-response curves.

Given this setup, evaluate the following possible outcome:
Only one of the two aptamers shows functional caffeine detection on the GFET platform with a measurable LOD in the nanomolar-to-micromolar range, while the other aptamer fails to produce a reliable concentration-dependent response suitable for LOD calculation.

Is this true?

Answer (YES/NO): NO